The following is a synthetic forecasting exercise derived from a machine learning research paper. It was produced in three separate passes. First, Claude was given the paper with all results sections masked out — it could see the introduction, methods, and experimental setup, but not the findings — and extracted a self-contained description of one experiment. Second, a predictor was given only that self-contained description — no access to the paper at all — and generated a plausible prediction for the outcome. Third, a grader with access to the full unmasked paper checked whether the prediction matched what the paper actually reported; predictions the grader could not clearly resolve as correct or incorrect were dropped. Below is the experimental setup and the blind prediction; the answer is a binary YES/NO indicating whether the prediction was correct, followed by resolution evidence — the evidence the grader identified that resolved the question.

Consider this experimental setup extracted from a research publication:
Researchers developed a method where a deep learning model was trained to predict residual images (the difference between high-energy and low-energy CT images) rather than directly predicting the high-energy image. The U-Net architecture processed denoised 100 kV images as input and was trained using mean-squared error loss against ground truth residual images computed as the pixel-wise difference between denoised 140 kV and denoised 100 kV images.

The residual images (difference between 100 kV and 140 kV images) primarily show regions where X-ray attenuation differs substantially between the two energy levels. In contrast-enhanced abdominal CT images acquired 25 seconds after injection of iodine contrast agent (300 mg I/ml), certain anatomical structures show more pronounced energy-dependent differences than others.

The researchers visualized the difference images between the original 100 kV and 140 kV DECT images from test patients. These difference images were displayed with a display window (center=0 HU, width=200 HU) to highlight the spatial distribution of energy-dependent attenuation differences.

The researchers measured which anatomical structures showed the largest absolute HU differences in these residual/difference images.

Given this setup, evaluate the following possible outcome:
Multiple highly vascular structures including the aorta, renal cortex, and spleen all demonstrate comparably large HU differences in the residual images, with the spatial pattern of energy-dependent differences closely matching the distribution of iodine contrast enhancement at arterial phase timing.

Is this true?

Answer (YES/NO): NO